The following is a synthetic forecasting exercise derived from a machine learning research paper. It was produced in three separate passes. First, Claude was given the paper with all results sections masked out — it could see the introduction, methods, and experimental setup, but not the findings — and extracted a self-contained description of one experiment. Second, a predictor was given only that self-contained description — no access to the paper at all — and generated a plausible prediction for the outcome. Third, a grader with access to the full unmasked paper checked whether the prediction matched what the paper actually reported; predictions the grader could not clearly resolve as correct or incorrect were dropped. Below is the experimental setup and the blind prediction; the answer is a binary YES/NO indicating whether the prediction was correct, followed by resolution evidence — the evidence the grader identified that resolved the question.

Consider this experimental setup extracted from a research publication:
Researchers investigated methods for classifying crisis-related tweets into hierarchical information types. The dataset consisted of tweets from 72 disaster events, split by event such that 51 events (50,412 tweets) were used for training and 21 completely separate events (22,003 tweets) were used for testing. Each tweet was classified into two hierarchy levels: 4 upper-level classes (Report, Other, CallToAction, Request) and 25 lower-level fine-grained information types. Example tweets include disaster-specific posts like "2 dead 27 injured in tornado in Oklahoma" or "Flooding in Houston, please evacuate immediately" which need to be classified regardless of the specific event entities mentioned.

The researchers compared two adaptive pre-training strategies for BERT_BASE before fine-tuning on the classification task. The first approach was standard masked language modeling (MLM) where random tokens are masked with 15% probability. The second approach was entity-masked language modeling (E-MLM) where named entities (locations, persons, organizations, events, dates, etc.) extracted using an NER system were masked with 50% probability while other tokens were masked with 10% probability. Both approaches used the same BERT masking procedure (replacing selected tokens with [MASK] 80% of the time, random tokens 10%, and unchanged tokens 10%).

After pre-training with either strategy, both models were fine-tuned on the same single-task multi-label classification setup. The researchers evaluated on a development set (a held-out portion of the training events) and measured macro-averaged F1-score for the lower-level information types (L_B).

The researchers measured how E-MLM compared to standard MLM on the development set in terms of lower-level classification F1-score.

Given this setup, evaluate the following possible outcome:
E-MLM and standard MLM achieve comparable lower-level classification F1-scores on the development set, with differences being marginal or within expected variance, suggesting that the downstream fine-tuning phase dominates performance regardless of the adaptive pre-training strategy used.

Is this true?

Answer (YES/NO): NO